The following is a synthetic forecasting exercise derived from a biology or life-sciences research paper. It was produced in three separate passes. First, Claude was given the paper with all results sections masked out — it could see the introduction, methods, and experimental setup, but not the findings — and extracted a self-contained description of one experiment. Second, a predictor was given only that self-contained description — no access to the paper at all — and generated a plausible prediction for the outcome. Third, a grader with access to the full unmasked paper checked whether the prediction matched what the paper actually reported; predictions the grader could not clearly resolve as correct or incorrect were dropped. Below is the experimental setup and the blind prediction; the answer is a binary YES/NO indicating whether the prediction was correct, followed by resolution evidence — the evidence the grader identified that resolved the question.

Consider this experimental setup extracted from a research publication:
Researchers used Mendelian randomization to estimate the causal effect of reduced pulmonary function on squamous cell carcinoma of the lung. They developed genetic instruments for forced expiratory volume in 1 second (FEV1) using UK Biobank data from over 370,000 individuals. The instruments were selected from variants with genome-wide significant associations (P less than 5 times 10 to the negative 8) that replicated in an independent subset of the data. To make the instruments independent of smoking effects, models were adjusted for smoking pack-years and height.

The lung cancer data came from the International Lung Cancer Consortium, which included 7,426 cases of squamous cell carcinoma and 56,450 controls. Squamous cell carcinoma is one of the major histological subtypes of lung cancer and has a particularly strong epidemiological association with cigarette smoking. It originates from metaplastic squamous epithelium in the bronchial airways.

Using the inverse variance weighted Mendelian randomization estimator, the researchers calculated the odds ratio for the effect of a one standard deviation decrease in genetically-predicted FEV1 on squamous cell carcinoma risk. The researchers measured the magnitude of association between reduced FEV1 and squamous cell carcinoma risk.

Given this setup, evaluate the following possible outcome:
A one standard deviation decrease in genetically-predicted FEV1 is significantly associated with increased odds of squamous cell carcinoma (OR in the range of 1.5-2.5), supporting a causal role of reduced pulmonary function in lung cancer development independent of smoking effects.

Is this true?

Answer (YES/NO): YES